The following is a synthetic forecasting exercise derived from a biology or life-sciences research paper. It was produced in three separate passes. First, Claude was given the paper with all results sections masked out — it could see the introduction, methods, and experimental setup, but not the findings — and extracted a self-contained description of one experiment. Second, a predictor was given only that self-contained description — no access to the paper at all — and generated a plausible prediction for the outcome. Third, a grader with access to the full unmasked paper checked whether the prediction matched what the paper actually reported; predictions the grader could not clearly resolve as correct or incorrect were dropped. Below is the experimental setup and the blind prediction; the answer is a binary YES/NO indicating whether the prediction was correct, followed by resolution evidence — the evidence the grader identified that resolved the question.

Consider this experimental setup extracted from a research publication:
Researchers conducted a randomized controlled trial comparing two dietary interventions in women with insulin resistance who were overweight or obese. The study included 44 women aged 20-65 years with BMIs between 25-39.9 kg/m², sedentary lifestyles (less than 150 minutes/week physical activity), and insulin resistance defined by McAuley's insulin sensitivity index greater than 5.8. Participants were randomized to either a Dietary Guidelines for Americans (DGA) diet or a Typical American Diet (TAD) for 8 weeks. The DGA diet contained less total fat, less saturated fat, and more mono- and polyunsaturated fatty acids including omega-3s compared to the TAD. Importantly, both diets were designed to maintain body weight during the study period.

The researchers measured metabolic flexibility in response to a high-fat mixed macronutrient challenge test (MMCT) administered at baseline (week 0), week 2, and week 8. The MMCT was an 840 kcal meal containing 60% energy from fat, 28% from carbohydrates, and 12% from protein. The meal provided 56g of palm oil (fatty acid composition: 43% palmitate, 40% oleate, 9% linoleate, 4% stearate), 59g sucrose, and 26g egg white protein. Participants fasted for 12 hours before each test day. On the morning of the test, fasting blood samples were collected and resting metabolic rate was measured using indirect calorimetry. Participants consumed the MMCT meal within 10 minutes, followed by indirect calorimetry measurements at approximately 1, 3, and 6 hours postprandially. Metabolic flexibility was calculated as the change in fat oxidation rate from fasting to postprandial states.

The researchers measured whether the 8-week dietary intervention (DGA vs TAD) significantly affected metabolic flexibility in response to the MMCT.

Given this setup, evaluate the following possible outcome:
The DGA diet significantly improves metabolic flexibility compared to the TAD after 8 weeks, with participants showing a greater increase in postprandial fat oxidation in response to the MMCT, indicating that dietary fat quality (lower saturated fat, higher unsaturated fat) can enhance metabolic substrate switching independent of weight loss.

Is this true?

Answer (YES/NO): NO